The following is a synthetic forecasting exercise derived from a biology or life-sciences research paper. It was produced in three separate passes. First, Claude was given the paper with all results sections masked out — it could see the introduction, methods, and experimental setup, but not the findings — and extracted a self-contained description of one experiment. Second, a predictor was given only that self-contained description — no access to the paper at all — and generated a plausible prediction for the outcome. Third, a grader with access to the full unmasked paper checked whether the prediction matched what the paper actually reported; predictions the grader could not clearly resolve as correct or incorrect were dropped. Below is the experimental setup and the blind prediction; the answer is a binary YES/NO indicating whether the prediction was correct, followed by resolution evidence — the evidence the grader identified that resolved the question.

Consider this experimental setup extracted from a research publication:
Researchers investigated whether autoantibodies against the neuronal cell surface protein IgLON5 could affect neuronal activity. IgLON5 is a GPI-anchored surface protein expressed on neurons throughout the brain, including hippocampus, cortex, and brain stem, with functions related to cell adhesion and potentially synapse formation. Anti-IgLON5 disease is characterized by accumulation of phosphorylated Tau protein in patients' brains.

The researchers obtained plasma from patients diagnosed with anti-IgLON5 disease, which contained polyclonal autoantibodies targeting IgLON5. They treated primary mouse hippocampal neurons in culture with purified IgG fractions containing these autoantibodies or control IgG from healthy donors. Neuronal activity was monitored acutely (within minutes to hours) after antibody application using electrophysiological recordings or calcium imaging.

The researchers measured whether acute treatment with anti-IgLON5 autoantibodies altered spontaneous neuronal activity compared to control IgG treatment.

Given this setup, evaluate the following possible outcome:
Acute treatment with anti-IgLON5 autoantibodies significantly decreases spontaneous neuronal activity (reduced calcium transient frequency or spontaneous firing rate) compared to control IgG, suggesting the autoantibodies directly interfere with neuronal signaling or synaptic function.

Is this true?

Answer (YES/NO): NO